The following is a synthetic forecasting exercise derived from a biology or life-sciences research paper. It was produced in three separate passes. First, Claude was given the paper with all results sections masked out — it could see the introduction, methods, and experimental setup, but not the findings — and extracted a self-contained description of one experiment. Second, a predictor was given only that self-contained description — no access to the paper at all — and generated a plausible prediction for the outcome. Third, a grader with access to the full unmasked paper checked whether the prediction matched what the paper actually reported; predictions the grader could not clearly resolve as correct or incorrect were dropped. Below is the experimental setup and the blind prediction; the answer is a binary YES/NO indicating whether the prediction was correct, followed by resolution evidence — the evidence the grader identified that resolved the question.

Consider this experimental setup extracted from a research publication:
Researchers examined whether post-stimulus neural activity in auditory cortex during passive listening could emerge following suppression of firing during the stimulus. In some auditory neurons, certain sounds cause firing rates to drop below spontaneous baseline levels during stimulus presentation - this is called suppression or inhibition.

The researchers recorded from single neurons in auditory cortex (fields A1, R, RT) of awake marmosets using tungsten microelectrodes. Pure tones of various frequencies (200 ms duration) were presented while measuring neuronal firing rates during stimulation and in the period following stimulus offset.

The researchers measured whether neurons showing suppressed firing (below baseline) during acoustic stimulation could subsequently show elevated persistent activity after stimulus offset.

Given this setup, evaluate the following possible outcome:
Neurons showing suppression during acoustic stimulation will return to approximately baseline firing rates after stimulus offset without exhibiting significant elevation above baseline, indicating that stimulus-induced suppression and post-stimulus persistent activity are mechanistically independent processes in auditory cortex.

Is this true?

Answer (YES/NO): NO